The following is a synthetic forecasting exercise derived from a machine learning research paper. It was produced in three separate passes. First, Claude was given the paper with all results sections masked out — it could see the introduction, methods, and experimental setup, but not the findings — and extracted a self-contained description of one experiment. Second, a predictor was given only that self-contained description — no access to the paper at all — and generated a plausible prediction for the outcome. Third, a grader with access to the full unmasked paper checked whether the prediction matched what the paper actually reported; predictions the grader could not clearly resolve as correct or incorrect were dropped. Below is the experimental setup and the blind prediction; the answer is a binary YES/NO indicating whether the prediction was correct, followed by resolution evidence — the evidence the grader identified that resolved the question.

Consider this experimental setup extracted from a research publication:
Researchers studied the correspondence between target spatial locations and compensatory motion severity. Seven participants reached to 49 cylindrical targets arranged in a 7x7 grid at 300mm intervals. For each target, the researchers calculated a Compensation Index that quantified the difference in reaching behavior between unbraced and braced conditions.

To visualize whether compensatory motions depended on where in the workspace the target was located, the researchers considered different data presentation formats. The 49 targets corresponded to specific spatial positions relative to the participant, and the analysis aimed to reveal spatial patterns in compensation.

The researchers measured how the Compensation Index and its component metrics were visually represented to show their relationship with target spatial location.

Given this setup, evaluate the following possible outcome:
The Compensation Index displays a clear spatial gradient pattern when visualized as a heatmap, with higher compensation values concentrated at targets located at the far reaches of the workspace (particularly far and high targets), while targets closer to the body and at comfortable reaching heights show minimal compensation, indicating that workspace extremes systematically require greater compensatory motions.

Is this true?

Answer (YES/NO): NO